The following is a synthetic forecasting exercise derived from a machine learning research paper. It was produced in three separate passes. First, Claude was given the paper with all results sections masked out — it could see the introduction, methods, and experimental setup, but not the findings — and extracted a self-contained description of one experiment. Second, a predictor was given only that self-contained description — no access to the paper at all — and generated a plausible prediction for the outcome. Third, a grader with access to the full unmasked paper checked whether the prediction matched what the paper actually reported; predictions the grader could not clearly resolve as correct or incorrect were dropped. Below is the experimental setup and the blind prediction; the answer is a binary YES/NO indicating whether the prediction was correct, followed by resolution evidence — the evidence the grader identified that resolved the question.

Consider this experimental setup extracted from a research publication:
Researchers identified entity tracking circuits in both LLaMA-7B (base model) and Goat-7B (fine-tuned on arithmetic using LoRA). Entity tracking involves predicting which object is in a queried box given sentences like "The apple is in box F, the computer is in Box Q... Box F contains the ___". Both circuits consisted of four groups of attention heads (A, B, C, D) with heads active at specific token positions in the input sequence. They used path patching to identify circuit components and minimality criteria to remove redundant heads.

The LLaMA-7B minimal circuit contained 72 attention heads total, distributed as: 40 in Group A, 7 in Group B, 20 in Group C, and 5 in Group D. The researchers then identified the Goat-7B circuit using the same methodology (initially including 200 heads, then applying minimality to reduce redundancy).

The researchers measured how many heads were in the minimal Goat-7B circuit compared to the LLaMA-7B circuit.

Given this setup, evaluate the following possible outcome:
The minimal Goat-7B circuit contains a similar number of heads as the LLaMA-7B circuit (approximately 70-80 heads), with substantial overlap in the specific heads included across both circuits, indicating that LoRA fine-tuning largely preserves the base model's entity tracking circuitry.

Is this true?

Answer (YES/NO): NO